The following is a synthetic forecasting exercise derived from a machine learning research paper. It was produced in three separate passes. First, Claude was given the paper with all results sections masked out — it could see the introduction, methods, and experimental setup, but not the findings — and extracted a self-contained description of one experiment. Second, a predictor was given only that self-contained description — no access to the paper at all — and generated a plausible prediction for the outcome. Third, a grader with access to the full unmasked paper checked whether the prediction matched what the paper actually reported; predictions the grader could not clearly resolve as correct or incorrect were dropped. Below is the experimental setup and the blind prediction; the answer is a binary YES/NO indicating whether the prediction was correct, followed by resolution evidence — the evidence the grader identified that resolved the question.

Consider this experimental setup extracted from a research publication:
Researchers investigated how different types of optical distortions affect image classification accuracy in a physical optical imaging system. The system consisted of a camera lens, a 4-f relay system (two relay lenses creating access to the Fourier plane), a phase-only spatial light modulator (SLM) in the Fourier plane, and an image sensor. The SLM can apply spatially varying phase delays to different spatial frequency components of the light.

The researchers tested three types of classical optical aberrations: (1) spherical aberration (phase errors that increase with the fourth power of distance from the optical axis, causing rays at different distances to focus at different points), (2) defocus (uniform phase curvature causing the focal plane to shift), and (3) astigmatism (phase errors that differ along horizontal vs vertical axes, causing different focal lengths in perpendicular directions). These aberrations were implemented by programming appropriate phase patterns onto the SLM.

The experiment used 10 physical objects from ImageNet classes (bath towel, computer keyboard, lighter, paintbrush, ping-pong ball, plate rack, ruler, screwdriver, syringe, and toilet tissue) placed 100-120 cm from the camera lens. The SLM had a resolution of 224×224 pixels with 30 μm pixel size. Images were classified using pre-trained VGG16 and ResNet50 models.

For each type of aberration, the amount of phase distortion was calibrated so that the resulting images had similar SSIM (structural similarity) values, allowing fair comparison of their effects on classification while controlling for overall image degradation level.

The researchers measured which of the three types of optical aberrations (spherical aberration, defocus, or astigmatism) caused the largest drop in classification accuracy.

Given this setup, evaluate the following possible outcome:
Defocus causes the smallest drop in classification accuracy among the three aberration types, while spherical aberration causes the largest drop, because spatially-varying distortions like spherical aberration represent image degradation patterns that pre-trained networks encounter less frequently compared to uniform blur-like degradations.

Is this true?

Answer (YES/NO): NO